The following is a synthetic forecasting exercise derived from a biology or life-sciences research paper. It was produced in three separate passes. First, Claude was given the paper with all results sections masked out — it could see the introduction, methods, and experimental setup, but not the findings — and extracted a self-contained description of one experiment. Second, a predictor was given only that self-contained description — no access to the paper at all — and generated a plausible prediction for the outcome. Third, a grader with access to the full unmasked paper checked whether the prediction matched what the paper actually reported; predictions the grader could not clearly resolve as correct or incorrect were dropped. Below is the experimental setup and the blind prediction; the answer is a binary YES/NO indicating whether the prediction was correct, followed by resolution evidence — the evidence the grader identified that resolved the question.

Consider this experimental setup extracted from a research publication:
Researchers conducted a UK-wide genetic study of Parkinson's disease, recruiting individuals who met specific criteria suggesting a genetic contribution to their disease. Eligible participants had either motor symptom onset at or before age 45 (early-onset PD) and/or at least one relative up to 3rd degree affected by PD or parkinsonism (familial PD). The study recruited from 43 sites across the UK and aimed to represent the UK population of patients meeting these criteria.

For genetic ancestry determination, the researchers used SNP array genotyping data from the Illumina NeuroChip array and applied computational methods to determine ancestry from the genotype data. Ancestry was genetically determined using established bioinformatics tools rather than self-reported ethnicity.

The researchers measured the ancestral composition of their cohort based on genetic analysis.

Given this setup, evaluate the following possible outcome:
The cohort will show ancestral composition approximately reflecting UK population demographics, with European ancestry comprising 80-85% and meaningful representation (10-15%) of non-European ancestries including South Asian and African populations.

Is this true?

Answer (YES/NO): NO